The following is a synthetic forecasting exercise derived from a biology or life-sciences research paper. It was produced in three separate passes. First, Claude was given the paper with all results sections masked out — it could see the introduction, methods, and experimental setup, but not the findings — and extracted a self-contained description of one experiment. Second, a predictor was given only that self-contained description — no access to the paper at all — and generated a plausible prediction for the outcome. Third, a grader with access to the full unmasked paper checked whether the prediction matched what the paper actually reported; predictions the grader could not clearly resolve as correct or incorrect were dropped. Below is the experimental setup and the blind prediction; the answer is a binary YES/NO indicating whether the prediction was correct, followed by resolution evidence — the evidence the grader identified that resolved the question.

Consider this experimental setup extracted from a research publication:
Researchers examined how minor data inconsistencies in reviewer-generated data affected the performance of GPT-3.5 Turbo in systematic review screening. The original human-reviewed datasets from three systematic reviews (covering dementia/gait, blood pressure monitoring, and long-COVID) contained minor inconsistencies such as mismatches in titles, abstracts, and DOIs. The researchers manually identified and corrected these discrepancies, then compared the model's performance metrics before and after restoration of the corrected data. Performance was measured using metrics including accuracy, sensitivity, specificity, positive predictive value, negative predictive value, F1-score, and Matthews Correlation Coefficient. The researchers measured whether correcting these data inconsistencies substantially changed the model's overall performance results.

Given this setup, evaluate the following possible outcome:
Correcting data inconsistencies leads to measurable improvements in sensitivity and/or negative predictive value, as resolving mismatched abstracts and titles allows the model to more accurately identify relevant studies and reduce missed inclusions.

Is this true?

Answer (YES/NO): NO